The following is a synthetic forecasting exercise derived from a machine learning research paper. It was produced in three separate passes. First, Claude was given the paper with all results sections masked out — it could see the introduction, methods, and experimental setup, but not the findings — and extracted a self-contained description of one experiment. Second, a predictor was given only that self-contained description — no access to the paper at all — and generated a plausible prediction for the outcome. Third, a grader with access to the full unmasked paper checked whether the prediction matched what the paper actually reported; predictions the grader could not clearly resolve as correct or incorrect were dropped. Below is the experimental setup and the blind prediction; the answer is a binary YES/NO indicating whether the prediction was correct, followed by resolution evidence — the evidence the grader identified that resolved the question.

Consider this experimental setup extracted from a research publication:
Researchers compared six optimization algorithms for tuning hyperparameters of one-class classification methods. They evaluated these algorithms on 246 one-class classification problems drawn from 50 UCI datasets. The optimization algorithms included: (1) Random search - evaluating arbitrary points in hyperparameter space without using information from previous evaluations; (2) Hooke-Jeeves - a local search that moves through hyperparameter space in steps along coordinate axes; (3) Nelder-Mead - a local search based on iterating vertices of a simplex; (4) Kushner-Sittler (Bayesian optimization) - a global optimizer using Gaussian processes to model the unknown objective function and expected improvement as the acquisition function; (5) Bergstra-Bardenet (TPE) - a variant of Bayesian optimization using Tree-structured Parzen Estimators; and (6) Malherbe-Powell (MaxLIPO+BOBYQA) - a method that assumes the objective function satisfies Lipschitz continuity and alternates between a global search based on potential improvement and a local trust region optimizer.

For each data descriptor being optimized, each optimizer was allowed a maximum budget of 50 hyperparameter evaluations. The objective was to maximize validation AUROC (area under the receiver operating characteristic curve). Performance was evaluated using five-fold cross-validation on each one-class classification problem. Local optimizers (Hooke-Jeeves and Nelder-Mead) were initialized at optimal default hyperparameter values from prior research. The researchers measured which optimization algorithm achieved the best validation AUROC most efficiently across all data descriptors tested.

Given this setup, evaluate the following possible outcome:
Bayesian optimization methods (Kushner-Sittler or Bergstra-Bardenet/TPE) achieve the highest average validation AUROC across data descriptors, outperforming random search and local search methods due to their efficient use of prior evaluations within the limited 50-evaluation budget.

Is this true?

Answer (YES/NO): NO